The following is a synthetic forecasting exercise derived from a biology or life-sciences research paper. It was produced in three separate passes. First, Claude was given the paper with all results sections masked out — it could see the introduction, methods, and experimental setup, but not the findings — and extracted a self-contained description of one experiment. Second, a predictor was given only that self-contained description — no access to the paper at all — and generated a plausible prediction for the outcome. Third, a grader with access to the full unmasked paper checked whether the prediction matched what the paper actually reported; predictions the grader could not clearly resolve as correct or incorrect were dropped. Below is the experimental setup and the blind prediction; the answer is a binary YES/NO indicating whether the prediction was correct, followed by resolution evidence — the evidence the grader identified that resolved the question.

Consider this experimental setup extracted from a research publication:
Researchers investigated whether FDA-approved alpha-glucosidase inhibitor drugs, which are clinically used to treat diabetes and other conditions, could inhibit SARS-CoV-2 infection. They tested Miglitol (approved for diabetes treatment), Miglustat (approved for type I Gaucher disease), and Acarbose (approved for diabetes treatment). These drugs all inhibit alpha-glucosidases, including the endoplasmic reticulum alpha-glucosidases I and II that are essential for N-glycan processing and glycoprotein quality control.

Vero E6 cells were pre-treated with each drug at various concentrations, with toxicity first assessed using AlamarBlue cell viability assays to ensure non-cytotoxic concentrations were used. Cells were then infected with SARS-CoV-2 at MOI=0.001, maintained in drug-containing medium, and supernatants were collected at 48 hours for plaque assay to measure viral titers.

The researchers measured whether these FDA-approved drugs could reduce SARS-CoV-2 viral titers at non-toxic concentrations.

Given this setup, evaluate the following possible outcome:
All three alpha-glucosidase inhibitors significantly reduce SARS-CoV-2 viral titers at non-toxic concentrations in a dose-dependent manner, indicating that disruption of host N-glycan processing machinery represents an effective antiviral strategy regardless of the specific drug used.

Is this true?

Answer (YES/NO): NO